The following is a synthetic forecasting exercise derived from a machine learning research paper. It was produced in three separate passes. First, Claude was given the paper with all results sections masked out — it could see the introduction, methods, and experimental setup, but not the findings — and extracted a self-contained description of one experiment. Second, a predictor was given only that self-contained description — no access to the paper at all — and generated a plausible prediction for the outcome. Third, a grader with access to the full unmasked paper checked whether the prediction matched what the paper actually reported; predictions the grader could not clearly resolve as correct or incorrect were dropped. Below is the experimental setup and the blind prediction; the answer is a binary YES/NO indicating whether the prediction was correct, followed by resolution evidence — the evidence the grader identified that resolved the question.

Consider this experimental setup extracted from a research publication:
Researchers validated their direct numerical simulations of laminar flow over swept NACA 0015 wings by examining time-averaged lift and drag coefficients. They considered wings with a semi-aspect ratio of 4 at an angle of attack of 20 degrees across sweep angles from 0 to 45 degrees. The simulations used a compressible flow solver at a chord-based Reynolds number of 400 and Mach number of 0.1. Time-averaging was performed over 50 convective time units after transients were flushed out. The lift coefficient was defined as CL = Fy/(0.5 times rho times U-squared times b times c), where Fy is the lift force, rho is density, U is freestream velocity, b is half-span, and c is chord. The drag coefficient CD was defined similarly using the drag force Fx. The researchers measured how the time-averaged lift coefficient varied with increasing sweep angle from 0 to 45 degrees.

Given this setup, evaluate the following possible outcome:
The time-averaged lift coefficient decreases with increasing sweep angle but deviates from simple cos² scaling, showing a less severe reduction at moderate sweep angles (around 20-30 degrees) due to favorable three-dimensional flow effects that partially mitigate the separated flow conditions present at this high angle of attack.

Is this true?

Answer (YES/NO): NO